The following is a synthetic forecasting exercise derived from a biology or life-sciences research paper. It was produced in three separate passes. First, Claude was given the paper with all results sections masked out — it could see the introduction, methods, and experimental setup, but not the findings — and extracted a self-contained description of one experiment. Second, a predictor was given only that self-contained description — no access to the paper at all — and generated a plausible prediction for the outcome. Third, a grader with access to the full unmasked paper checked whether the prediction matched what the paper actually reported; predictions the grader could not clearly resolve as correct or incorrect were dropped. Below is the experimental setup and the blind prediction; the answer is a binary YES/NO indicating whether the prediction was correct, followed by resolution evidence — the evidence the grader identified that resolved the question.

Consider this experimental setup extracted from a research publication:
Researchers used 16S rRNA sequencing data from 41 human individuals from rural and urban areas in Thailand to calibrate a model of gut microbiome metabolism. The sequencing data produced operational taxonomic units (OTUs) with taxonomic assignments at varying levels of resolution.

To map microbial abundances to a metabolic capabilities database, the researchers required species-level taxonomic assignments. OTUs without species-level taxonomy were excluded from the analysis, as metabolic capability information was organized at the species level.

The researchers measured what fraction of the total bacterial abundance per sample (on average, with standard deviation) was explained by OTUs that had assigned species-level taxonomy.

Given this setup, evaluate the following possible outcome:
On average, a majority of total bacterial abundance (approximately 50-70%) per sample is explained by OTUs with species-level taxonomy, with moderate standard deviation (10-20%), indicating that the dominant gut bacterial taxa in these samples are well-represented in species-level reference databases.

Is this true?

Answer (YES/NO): NO